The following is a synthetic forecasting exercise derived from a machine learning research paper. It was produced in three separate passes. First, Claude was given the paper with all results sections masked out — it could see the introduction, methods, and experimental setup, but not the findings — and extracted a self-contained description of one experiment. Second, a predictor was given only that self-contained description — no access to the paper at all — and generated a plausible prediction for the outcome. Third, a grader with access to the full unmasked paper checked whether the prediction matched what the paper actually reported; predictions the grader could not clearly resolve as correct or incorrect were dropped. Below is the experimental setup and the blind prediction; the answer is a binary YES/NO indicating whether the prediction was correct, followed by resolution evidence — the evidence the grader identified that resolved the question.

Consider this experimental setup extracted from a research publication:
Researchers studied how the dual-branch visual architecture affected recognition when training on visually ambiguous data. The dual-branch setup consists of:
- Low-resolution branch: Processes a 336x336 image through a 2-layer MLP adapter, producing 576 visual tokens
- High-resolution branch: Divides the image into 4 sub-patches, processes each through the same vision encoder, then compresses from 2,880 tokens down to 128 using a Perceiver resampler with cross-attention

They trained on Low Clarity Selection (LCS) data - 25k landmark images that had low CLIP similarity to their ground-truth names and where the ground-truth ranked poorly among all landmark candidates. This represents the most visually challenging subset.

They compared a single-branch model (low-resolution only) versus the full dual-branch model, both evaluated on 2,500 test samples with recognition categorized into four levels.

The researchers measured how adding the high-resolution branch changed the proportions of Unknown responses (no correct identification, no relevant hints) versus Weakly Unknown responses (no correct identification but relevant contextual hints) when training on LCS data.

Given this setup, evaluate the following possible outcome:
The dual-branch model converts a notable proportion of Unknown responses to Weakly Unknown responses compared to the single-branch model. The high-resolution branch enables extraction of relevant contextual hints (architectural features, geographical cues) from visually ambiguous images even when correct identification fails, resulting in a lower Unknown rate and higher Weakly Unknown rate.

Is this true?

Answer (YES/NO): NO